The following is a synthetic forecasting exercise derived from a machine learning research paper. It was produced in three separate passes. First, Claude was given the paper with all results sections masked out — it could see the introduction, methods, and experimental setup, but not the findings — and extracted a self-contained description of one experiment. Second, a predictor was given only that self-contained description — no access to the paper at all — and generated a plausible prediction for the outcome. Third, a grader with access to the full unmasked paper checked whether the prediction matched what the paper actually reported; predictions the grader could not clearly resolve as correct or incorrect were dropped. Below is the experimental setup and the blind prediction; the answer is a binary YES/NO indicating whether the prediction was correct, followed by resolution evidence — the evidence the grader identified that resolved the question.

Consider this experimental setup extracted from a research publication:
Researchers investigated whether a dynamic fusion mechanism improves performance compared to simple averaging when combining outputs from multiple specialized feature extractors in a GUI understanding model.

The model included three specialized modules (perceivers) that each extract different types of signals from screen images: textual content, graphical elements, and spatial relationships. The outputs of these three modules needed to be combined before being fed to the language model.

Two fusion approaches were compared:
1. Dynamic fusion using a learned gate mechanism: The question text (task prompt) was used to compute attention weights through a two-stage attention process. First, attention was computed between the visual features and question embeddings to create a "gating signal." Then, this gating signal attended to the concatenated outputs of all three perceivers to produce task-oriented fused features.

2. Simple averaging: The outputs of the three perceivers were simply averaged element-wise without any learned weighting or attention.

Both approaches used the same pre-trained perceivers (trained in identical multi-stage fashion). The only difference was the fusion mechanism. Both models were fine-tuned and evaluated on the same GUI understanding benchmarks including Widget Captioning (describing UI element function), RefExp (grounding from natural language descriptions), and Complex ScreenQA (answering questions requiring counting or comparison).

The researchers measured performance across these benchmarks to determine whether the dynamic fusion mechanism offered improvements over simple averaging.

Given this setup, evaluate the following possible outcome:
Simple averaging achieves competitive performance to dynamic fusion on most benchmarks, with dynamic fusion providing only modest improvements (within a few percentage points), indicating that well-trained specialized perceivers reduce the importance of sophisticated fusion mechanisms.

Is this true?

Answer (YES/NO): NO